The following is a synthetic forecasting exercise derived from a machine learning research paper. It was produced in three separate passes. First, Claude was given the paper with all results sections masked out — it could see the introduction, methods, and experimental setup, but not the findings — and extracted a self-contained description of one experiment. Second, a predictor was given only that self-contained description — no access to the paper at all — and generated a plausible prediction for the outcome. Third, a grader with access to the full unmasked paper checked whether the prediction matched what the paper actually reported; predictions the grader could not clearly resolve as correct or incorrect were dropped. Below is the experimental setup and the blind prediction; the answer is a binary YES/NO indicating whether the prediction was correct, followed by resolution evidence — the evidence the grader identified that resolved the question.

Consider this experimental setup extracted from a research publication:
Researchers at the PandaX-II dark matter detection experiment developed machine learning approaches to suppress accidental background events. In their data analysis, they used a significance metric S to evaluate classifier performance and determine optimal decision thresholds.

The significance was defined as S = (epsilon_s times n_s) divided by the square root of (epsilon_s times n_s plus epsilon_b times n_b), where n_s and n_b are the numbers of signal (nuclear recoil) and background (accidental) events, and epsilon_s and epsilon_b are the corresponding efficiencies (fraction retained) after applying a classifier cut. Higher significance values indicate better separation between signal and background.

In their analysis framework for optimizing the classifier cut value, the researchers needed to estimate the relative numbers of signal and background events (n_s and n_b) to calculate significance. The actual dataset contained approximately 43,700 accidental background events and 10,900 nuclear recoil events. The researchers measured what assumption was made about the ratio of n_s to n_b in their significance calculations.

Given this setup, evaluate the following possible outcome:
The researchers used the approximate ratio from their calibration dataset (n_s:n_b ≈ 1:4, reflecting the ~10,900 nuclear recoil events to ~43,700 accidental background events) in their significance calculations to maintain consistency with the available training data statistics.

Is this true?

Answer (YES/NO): NO